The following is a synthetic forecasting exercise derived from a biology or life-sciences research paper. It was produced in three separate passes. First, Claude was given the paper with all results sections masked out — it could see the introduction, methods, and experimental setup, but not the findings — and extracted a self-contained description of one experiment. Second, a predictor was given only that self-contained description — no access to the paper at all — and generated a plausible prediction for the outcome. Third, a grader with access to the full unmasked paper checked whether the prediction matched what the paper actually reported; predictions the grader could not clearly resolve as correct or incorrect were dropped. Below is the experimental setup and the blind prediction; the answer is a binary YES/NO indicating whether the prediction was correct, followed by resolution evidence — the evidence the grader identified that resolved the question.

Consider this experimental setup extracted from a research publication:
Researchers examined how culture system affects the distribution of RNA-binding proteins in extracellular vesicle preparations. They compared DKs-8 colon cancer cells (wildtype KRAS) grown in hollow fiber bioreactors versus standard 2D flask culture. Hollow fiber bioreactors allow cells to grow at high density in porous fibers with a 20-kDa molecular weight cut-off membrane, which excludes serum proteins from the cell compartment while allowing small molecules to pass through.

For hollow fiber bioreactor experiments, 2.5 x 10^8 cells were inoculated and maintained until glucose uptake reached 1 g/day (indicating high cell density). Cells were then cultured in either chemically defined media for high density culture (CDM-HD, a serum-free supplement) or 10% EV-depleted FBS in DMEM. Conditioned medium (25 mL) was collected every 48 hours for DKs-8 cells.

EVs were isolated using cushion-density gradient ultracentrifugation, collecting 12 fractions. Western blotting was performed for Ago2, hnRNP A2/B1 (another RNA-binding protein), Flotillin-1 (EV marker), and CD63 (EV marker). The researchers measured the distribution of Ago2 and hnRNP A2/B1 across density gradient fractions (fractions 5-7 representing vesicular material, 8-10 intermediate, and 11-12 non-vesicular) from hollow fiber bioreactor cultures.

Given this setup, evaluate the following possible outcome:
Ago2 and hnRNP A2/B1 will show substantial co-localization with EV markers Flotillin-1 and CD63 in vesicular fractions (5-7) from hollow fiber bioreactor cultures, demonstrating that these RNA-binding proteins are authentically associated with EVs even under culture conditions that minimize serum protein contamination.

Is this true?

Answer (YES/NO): NO